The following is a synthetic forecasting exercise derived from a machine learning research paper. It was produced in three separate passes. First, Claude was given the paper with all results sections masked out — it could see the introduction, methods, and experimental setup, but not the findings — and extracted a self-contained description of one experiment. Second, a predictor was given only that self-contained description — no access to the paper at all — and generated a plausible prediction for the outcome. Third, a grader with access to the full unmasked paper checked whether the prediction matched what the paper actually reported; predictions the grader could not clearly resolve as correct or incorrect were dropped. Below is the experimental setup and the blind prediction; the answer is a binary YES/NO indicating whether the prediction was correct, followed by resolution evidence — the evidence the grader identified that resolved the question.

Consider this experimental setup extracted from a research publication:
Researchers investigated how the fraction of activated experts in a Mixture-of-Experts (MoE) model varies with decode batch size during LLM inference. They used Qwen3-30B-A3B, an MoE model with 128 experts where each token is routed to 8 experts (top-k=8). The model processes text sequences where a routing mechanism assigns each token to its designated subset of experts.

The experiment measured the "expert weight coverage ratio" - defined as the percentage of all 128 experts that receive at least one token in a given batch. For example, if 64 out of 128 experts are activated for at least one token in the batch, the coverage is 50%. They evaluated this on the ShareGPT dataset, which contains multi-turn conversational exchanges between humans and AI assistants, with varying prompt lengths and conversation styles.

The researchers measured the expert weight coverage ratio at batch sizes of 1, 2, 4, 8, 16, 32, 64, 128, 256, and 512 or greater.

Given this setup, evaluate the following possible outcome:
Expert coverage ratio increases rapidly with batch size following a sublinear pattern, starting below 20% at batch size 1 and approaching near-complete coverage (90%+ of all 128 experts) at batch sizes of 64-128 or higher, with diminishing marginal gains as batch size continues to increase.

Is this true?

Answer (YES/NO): NO